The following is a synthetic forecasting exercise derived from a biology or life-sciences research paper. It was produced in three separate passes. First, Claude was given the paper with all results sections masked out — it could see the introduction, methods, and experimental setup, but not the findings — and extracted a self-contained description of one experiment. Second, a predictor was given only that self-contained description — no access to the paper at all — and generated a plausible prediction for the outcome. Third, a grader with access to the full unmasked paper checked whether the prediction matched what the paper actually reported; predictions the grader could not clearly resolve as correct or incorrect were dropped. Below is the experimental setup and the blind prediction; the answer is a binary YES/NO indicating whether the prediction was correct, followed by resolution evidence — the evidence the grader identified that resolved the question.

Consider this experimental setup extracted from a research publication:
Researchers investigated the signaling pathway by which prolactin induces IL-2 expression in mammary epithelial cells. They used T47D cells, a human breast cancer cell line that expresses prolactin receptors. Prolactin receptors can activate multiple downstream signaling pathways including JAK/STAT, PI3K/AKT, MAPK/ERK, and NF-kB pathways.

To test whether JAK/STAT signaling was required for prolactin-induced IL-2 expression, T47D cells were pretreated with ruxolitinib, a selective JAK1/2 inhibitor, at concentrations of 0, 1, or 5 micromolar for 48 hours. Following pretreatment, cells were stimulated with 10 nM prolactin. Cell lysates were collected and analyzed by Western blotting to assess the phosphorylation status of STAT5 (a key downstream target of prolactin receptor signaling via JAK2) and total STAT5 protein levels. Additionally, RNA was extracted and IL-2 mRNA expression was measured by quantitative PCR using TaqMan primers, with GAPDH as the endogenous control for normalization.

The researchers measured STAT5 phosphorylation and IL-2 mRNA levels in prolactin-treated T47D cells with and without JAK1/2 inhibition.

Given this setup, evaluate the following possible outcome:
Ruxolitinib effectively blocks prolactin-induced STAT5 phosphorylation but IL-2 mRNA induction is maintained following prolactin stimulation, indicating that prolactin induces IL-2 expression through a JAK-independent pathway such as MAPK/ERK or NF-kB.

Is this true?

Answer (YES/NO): NO